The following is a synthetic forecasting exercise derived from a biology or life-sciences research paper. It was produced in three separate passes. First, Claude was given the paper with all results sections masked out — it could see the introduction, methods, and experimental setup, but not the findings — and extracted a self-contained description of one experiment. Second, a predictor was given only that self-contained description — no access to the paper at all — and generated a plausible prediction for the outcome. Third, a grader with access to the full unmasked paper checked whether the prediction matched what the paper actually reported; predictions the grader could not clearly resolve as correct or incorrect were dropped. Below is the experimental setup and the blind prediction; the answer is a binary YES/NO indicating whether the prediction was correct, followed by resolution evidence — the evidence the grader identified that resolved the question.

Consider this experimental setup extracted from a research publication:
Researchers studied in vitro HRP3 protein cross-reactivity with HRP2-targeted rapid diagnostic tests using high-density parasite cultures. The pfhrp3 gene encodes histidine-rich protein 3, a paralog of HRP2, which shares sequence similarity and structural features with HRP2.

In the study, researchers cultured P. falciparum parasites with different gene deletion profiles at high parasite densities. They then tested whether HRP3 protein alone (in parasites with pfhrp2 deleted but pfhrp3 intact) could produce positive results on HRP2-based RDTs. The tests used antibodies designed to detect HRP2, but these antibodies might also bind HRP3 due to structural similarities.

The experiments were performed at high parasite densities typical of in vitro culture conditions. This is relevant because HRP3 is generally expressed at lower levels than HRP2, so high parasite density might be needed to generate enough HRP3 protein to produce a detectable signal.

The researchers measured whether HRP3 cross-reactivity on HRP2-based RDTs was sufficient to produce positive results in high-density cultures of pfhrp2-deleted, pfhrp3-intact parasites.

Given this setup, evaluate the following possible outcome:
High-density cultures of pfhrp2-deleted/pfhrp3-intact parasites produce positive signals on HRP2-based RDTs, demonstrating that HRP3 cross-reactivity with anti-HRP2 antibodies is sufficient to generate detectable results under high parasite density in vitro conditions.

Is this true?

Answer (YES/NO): YES